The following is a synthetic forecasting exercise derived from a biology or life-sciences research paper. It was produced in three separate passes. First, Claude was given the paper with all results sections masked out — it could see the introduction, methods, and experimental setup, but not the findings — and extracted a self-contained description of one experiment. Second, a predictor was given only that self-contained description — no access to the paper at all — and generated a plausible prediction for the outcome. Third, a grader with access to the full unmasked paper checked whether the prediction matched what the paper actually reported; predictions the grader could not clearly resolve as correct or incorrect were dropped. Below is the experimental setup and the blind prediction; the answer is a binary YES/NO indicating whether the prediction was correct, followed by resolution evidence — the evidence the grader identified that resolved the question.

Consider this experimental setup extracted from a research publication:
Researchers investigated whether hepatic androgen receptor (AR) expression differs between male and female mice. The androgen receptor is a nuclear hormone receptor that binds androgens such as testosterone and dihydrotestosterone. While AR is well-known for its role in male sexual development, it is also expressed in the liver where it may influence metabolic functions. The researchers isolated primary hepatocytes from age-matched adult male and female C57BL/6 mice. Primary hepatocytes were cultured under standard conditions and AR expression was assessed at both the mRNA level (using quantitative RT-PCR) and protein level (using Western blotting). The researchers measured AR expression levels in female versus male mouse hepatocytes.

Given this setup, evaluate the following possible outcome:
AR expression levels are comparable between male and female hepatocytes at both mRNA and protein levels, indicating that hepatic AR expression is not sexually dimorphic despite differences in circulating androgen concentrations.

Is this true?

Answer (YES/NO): NO